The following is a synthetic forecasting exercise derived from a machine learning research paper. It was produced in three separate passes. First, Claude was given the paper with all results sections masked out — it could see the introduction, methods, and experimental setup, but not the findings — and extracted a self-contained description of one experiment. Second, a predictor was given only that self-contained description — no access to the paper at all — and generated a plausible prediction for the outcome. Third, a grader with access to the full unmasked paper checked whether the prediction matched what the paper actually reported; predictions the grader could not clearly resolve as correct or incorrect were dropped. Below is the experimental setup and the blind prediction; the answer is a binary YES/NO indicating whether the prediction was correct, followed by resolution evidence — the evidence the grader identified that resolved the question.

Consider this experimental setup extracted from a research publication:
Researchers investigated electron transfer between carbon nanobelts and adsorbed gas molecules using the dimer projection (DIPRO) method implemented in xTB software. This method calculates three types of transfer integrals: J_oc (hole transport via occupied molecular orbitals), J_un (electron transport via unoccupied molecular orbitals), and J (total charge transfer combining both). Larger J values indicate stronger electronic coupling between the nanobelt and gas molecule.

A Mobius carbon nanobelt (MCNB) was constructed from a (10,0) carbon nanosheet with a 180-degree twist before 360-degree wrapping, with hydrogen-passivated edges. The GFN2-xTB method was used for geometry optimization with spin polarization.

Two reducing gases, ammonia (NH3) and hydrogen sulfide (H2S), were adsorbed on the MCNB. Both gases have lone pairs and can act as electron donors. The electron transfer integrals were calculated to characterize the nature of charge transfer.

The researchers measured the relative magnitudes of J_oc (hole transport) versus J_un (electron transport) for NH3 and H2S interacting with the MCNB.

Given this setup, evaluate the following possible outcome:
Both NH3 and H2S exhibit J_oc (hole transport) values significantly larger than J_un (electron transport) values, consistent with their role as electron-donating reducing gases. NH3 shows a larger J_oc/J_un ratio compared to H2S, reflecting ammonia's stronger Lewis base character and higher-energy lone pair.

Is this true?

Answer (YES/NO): NO